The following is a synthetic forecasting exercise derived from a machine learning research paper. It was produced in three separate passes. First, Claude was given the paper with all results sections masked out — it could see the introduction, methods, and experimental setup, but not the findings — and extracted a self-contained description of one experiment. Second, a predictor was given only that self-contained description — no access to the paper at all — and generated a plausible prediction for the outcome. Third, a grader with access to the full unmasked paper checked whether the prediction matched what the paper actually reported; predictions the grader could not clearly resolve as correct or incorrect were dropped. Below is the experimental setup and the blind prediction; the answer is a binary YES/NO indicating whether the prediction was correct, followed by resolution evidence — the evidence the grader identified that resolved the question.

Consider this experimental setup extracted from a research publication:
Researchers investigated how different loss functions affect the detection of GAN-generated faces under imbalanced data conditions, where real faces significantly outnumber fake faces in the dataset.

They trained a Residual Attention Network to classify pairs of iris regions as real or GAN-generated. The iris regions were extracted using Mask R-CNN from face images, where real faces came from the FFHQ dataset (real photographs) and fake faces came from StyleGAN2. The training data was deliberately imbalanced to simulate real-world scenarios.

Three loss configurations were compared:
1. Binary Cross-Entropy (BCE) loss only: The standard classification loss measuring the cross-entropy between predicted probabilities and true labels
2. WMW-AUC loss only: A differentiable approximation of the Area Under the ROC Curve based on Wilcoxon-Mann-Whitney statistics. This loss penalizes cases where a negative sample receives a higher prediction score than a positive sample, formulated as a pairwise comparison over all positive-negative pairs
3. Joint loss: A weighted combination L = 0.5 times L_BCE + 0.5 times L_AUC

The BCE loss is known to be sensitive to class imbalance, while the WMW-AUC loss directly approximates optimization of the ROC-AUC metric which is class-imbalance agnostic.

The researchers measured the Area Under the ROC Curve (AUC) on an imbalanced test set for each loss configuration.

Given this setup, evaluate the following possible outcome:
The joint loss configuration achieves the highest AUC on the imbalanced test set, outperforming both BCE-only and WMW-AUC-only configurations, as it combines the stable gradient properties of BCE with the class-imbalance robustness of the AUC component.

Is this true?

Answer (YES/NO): YES